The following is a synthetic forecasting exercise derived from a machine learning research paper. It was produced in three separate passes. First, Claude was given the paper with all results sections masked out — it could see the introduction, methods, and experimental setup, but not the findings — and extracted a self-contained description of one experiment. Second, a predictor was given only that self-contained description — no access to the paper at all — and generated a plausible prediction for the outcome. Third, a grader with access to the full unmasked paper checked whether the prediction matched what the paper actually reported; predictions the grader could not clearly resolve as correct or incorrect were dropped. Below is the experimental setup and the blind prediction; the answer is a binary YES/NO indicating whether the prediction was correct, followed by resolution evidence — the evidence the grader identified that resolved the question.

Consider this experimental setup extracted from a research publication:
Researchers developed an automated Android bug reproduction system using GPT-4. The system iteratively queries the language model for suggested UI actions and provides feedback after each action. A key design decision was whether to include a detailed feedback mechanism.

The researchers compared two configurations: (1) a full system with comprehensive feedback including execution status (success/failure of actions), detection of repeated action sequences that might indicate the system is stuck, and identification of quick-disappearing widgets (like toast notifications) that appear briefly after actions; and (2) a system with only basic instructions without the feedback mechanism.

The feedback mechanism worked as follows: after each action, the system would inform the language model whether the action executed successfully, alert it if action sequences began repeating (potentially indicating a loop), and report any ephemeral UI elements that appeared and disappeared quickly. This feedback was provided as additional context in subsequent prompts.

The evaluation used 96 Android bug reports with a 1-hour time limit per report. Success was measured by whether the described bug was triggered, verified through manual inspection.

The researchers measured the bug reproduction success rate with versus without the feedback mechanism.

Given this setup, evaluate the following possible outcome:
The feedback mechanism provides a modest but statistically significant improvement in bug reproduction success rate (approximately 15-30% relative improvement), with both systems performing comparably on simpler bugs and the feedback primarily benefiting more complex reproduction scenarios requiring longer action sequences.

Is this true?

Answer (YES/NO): NO